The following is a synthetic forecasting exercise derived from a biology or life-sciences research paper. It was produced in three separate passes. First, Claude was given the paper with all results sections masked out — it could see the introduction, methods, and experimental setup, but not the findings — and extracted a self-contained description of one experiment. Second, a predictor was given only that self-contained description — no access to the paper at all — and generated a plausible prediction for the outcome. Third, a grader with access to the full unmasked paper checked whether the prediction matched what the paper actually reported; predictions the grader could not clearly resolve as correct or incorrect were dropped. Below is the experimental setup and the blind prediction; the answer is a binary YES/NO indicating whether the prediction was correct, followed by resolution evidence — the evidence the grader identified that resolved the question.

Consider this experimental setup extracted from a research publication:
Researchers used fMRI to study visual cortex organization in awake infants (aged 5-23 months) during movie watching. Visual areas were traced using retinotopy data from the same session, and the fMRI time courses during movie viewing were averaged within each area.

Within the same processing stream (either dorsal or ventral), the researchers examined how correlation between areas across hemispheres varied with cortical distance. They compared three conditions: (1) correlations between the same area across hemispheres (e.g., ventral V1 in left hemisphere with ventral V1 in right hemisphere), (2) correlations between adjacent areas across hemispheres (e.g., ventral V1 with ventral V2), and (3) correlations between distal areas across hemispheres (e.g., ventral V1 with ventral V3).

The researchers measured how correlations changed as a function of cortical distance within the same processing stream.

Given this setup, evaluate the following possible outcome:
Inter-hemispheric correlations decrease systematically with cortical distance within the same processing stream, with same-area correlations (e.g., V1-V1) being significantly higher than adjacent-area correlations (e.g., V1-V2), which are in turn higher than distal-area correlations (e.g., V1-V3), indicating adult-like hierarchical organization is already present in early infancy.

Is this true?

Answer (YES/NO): YES